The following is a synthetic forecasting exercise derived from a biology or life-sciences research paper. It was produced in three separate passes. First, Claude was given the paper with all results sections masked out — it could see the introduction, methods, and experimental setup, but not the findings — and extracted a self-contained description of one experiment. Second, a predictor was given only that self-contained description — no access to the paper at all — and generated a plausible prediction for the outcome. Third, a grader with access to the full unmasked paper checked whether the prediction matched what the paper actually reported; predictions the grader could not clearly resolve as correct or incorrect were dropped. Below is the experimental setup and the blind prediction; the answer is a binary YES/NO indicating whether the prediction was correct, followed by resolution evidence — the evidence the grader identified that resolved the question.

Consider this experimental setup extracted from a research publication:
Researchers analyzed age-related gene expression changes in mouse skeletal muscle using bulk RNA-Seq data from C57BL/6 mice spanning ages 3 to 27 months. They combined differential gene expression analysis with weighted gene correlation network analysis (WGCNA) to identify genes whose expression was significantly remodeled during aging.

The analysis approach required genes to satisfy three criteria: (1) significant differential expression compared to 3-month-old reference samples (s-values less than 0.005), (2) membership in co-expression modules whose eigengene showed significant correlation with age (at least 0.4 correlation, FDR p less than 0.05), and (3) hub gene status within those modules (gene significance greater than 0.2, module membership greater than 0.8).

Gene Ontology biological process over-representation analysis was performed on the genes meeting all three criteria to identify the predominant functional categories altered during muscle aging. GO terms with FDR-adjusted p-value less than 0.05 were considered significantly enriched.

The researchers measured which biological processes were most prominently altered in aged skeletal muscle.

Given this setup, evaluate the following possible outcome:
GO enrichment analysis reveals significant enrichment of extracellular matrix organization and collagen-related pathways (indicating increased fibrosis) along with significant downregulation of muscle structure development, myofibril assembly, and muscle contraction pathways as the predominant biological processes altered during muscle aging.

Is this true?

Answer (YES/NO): NO